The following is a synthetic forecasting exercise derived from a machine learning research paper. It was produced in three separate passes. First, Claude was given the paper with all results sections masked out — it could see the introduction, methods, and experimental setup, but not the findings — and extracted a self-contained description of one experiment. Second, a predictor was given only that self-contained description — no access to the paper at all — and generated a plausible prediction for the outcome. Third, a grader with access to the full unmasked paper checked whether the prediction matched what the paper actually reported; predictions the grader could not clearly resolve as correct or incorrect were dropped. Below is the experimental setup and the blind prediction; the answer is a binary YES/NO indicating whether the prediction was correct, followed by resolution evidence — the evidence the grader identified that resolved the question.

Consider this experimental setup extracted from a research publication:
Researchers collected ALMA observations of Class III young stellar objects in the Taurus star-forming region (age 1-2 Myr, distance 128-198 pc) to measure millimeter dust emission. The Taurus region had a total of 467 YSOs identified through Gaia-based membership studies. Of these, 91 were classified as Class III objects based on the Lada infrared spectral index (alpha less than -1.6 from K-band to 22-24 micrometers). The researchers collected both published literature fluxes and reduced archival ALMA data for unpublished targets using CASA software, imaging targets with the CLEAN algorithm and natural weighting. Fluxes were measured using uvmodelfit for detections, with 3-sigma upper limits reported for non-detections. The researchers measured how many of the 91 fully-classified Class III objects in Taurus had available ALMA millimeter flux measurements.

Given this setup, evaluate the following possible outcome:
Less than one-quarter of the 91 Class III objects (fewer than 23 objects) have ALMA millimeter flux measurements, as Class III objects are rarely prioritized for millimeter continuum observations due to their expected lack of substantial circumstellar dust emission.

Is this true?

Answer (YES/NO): YES